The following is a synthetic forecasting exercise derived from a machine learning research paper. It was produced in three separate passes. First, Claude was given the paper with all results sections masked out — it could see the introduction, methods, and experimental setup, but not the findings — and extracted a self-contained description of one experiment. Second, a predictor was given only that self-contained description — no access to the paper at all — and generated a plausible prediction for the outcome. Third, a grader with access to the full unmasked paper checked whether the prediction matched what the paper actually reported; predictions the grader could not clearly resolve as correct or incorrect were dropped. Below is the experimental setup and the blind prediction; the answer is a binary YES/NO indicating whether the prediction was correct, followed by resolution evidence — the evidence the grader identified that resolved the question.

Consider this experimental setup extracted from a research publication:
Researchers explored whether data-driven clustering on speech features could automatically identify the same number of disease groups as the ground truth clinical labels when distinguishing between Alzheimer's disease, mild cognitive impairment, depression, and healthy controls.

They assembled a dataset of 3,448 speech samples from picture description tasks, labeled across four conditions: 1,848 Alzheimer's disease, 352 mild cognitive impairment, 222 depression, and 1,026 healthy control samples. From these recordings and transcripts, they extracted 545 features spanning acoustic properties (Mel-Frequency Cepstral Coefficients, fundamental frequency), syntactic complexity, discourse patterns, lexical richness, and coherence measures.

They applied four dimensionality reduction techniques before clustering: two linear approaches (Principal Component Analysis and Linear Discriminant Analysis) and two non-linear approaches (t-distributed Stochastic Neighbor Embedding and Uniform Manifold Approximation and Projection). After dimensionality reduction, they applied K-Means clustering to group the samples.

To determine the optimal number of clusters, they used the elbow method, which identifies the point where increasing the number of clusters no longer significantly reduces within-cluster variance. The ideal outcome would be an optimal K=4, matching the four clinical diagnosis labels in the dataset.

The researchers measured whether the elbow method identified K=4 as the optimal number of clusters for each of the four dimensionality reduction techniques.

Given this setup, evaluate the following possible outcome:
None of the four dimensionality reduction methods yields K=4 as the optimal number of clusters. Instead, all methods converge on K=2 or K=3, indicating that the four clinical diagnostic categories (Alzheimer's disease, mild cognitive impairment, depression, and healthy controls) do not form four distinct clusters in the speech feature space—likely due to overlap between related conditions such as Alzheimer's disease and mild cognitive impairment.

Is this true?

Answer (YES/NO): NO